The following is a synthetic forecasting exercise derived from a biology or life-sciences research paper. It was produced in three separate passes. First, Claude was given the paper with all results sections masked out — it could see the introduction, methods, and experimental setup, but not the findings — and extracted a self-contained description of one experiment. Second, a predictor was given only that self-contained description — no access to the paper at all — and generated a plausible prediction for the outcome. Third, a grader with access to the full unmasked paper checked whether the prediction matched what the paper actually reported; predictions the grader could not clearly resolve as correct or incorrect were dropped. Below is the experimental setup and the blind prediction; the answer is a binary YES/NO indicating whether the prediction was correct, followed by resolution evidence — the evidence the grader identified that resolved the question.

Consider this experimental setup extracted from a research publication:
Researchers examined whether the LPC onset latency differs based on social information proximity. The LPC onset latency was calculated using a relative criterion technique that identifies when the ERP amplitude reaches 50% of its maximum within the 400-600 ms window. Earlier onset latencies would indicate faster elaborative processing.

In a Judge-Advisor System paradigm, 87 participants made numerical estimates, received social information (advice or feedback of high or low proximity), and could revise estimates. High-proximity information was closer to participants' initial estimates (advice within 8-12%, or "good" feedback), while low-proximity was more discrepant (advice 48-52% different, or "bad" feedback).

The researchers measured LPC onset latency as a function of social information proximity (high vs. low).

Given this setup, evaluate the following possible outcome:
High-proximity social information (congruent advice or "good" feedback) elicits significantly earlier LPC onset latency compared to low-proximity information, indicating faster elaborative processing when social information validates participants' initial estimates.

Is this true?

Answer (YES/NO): NO